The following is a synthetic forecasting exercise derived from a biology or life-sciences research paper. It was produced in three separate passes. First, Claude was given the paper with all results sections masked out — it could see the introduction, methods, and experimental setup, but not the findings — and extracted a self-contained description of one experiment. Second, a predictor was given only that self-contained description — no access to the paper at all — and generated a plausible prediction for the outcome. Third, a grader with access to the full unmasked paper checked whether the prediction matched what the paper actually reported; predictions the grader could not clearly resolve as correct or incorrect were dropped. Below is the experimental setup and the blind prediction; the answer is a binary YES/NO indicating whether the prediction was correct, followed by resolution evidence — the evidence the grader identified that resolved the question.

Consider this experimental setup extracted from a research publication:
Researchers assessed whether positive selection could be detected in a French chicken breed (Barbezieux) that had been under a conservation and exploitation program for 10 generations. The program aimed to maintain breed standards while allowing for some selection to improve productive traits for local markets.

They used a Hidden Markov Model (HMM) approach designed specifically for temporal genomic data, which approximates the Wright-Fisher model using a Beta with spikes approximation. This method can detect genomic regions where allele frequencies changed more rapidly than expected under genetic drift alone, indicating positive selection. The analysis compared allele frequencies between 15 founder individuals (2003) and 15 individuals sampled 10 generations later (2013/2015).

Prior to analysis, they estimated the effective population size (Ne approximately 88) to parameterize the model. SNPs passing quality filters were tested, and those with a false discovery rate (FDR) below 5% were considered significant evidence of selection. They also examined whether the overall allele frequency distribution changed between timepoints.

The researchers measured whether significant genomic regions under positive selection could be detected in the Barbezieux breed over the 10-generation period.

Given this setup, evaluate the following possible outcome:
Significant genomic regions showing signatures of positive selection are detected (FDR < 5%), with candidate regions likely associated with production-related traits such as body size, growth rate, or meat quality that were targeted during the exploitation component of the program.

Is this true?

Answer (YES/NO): NO